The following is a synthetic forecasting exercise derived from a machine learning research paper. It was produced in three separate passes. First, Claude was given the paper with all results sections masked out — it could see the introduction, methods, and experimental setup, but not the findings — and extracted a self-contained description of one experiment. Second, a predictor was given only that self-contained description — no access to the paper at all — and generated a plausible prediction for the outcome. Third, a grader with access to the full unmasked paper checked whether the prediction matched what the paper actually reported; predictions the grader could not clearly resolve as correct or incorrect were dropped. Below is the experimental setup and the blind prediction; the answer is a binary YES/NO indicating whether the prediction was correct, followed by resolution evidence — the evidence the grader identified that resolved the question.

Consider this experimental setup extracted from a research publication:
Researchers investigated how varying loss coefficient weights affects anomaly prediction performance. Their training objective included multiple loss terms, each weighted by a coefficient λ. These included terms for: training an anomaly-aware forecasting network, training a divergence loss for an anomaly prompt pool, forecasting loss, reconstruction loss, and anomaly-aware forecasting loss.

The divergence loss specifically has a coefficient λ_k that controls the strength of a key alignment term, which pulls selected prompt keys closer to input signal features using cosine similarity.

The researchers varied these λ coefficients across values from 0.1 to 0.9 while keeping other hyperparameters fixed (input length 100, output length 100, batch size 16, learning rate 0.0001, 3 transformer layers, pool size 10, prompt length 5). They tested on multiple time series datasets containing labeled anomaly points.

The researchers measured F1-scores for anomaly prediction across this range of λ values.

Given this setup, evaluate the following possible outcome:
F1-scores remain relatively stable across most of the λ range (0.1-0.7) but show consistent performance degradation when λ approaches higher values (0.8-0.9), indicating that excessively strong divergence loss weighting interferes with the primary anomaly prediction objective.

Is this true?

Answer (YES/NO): NO